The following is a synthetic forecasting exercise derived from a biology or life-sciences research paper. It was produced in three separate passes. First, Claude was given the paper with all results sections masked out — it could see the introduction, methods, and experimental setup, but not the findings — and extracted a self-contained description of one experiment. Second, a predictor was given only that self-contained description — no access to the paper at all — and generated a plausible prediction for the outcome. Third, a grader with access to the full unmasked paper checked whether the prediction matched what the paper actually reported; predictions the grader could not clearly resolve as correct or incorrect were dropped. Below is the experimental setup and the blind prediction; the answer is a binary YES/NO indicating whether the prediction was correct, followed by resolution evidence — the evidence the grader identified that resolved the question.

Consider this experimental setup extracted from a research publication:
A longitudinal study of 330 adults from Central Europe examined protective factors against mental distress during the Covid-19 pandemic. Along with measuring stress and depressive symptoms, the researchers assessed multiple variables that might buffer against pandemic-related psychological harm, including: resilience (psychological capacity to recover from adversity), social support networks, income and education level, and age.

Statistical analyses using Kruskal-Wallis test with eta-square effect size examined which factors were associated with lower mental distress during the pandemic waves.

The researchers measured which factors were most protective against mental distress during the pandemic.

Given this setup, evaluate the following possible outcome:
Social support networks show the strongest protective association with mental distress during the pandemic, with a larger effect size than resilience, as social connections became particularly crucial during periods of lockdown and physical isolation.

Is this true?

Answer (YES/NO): NO